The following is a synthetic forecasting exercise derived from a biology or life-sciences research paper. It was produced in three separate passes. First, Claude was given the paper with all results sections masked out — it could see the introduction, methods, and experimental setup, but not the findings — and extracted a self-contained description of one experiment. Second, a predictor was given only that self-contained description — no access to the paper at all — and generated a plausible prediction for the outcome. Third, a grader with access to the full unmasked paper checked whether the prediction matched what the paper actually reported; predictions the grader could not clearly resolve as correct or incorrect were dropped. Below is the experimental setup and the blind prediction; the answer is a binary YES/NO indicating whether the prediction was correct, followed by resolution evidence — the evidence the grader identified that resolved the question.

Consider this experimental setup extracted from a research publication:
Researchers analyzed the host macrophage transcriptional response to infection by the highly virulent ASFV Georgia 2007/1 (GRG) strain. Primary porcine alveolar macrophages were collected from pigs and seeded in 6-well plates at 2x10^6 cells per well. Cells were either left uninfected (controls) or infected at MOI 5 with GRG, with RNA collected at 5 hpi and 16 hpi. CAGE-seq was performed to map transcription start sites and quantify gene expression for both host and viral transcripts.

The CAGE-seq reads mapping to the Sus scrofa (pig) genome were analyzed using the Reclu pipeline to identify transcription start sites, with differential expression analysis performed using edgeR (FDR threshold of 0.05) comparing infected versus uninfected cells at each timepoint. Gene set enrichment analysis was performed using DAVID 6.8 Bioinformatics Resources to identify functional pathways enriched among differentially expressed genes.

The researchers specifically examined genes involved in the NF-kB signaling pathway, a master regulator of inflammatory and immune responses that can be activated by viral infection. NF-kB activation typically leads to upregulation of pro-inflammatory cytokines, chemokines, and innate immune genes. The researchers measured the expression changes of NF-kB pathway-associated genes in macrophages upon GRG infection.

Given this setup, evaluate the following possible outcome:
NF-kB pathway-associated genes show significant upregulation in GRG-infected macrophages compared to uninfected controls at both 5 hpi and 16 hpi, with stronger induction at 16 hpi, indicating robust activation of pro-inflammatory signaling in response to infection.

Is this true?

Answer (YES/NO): NO